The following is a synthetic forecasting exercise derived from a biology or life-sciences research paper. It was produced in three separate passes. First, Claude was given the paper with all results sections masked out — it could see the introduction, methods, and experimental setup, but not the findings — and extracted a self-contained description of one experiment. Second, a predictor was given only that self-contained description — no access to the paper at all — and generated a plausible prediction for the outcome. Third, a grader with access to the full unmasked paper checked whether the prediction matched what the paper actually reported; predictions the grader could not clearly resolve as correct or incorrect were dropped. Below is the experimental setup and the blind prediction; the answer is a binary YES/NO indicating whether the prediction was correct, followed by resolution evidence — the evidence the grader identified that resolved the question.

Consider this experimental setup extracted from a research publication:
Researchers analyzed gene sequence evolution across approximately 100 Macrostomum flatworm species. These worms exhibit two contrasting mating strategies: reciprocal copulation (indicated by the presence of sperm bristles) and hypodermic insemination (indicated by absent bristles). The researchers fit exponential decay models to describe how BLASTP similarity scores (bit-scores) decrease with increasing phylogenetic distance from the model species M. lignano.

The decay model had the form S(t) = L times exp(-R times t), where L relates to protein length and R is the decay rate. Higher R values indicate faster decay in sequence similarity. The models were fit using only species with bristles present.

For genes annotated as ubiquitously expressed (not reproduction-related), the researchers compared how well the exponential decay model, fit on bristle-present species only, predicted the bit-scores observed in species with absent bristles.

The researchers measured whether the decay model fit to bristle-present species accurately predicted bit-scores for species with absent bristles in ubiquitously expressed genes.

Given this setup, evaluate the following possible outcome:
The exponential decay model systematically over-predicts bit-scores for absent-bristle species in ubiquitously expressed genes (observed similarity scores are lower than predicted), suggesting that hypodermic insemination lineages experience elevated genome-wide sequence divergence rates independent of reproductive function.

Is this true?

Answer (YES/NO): NO